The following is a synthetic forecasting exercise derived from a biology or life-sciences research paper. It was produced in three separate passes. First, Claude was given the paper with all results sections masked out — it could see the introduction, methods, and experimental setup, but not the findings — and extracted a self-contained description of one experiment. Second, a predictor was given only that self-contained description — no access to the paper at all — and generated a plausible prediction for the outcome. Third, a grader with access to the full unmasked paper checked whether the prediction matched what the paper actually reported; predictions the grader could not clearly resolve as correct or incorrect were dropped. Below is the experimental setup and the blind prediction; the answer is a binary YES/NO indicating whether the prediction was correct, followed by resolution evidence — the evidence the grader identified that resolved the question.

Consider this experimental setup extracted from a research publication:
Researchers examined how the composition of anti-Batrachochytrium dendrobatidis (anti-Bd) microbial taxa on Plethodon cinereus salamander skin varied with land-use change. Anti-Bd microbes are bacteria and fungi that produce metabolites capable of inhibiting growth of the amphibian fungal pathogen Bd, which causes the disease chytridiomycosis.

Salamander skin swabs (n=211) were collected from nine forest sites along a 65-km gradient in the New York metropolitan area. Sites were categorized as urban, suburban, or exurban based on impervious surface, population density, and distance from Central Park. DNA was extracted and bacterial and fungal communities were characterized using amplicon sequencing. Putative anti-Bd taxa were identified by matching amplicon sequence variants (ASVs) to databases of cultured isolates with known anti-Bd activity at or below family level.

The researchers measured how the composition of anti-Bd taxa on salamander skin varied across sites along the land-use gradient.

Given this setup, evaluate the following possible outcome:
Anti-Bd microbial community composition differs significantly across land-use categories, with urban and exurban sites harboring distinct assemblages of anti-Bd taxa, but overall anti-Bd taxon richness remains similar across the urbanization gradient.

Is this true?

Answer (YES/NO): NO